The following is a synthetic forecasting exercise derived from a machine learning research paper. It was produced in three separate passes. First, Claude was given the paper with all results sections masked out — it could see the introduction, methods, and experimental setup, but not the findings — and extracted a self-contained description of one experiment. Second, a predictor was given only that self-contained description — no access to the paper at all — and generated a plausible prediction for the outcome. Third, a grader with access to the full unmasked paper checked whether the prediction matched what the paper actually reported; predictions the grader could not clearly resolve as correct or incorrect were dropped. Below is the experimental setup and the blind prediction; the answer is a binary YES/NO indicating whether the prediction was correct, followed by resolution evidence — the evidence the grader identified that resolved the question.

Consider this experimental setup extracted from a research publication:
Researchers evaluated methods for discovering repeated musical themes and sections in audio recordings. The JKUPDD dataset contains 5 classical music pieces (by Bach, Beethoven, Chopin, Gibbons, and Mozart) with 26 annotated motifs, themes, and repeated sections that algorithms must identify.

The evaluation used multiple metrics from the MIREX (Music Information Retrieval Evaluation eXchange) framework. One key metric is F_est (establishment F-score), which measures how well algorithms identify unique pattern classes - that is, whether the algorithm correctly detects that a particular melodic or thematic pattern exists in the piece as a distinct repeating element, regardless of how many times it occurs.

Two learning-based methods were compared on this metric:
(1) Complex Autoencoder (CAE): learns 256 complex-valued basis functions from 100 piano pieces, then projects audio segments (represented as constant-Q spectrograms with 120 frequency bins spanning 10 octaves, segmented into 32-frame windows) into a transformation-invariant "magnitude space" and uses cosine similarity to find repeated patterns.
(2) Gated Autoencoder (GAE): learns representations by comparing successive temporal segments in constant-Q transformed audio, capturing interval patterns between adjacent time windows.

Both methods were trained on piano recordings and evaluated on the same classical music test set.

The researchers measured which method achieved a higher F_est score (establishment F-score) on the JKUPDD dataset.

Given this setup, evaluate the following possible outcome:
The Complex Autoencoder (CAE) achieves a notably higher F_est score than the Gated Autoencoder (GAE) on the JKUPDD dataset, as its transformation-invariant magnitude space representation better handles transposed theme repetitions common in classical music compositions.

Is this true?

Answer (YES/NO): NO